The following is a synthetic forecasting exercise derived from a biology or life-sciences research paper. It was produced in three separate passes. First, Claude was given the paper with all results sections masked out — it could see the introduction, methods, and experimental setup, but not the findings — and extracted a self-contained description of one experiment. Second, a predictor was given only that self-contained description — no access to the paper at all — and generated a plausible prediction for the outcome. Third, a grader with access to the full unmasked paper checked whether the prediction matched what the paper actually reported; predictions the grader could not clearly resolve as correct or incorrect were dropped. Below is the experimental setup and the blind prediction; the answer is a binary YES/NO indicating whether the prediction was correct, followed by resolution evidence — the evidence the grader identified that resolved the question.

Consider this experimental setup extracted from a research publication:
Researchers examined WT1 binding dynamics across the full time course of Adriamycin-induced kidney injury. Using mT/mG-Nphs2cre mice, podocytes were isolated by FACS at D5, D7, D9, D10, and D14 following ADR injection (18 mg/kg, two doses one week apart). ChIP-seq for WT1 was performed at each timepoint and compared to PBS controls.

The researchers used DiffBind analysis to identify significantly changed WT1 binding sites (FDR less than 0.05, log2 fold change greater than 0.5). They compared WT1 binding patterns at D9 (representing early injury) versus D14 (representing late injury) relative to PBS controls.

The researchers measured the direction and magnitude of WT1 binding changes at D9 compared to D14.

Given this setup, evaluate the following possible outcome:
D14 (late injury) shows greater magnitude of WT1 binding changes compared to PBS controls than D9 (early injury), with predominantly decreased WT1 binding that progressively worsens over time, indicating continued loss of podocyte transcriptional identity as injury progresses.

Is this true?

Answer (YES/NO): NO